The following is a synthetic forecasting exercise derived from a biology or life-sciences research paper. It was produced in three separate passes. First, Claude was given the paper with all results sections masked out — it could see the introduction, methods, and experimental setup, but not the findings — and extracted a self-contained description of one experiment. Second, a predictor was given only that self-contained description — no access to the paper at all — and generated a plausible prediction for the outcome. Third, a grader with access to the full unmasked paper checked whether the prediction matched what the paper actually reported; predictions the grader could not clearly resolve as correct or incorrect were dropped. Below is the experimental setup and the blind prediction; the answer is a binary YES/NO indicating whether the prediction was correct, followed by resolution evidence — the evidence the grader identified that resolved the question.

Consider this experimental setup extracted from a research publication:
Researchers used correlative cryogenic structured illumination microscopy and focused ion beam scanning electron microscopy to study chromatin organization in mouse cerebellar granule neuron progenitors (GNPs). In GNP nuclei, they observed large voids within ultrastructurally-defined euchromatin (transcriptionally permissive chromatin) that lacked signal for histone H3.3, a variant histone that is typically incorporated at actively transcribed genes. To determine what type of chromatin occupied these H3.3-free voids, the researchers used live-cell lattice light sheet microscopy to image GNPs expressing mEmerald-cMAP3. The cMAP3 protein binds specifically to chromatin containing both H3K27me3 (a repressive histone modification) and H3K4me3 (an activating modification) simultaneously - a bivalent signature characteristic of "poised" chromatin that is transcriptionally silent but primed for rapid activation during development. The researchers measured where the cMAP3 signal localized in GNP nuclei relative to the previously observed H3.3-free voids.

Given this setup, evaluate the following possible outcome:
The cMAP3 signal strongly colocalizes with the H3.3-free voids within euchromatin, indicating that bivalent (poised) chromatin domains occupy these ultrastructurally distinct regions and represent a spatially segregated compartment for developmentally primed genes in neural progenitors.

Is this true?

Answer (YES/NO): YES